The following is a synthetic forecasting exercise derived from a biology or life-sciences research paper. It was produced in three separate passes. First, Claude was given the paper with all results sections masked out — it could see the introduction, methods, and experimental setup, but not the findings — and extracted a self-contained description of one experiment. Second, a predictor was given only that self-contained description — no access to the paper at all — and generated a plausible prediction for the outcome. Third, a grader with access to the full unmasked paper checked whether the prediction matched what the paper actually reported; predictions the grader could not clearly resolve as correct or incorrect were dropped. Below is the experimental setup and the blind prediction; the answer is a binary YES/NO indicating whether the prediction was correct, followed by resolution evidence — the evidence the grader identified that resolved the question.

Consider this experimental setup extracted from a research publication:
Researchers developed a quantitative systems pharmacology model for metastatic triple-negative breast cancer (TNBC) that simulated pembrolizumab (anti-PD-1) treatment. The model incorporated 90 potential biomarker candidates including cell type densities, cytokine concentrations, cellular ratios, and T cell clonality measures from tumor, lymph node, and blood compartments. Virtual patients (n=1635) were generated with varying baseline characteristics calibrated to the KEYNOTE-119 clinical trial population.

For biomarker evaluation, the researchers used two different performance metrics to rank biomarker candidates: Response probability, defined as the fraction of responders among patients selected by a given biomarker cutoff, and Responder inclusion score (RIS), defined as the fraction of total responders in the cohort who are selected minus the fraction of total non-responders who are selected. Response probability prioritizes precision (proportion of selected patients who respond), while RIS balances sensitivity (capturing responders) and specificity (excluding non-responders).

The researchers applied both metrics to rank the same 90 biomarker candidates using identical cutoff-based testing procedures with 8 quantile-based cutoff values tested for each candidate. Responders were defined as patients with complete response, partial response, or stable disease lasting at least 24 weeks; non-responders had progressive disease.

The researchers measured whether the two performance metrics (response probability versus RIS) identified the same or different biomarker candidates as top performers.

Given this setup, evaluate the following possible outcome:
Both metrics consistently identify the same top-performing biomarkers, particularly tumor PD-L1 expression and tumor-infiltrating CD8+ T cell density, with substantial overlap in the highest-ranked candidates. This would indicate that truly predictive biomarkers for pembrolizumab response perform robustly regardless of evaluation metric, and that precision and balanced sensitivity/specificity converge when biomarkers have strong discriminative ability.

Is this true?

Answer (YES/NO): NO